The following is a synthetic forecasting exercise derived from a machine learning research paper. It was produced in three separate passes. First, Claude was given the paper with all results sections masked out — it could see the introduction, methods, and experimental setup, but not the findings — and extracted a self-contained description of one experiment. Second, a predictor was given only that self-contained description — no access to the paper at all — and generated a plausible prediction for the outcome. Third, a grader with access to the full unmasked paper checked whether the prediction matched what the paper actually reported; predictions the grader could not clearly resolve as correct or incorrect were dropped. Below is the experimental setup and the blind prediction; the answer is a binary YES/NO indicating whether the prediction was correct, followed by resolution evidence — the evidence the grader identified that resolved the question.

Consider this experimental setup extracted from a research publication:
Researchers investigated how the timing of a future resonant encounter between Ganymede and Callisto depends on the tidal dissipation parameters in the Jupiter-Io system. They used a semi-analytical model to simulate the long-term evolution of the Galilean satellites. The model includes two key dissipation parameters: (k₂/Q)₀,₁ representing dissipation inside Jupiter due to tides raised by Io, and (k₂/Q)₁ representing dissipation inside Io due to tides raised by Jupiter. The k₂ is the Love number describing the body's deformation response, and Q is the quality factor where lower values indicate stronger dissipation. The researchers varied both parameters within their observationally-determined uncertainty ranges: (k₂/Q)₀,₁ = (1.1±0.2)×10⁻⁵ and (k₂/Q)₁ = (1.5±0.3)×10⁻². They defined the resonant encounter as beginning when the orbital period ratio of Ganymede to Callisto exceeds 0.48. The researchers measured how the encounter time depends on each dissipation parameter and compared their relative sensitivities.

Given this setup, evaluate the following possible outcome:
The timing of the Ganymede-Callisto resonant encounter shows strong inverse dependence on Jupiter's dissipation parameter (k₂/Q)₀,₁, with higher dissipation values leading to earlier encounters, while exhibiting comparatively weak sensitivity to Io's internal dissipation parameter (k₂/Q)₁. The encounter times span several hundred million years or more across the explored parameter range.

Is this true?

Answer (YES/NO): YES